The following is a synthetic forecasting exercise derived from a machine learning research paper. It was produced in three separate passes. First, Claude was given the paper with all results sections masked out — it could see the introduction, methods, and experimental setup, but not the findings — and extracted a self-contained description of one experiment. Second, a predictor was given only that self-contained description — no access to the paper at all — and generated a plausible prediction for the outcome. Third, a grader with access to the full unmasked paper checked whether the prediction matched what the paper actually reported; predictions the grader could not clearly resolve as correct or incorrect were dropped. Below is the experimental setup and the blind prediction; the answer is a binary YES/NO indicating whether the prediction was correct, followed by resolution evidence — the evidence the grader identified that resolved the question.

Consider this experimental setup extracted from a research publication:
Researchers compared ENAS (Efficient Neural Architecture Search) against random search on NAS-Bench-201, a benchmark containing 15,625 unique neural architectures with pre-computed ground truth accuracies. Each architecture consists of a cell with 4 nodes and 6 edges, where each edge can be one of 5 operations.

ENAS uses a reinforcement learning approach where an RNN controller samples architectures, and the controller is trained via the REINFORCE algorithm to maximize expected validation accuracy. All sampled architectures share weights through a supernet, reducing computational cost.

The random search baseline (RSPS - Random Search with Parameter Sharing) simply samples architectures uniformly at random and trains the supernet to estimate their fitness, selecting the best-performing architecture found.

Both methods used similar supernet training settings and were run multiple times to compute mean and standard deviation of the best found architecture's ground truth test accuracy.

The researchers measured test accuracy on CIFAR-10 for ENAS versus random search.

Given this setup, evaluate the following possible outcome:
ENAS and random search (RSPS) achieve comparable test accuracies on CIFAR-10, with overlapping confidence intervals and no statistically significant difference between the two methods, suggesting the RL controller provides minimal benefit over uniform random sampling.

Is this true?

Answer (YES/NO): NO